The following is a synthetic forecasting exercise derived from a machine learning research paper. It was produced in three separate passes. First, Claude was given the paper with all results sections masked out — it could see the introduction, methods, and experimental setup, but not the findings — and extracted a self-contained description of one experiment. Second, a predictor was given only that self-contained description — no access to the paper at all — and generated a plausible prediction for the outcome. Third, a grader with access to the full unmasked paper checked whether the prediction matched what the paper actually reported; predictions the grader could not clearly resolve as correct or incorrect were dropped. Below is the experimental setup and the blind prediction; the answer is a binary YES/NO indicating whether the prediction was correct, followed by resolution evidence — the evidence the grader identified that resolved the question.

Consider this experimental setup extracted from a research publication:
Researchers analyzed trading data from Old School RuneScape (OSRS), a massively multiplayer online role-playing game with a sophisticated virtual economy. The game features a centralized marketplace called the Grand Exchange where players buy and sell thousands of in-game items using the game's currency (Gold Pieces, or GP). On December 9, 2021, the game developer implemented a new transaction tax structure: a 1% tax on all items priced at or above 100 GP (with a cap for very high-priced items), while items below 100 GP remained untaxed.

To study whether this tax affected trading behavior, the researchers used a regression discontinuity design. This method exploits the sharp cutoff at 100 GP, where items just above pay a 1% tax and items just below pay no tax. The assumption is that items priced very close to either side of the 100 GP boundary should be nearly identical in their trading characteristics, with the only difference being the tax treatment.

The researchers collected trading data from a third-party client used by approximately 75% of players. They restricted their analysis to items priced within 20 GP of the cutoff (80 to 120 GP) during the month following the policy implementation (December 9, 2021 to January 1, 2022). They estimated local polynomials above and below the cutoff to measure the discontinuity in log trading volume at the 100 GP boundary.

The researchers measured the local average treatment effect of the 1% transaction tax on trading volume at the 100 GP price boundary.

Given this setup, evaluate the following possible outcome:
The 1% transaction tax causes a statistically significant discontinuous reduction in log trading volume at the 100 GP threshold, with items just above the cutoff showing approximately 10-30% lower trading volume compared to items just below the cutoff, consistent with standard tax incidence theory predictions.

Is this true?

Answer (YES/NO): NO